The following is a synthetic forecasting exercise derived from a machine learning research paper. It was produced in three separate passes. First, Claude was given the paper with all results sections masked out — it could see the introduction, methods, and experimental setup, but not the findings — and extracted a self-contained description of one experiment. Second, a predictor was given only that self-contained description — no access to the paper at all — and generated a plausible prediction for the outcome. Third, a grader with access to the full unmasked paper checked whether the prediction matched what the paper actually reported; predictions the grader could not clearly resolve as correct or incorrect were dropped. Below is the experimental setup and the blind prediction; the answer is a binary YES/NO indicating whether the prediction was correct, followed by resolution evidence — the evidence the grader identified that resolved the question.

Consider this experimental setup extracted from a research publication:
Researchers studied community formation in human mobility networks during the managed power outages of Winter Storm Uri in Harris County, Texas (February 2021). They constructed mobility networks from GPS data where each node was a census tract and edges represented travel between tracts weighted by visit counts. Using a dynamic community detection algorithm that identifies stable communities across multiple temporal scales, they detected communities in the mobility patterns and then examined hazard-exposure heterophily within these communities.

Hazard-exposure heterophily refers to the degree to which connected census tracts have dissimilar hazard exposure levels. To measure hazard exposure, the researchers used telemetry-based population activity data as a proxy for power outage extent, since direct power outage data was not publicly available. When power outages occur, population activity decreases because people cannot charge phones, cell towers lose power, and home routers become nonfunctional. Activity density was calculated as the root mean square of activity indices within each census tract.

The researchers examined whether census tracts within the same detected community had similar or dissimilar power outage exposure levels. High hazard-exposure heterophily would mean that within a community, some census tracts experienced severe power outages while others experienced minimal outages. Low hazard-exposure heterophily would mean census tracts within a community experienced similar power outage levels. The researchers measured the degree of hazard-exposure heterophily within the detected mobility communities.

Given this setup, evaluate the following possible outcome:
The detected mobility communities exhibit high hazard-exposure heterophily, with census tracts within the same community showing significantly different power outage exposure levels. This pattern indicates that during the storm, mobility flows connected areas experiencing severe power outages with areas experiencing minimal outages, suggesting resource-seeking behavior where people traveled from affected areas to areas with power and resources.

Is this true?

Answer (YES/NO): YES